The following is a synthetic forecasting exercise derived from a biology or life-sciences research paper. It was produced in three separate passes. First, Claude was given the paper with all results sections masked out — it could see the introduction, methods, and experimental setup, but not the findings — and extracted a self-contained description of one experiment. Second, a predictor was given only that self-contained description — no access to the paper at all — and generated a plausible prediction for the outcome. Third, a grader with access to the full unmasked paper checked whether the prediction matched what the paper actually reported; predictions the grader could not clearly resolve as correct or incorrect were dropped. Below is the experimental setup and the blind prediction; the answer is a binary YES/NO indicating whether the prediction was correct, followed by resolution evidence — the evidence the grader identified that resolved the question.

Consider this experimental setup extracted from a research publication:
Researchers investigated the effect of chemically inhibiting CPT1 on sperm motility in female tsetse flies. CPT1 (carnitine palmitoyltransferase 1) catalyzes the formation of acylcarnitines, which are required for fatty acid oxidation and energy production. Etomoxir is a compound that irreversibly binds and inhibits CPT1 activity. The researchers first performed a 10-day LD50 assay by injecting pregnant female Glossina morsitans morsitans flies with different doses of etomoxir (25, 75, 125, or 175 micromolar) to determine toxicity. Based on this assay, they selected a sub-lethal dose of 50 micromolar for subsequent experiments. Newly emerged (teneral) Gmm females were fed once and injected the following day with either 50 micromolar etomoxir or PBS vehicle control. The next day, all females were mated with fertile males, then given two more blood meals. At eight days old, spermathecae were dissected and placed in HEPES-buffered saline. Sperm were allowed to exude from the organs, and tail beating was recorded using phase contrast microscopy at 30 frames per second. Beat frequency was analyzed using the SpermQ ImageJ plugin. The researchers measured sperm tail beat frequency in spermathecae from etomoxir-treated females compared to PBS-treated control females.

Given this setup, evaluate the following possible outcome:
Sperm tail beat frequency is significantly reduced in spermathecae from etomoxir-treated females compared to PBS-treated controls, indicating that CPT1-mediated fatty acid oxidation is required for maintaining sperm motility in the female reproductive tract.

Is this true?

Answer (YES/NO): YES